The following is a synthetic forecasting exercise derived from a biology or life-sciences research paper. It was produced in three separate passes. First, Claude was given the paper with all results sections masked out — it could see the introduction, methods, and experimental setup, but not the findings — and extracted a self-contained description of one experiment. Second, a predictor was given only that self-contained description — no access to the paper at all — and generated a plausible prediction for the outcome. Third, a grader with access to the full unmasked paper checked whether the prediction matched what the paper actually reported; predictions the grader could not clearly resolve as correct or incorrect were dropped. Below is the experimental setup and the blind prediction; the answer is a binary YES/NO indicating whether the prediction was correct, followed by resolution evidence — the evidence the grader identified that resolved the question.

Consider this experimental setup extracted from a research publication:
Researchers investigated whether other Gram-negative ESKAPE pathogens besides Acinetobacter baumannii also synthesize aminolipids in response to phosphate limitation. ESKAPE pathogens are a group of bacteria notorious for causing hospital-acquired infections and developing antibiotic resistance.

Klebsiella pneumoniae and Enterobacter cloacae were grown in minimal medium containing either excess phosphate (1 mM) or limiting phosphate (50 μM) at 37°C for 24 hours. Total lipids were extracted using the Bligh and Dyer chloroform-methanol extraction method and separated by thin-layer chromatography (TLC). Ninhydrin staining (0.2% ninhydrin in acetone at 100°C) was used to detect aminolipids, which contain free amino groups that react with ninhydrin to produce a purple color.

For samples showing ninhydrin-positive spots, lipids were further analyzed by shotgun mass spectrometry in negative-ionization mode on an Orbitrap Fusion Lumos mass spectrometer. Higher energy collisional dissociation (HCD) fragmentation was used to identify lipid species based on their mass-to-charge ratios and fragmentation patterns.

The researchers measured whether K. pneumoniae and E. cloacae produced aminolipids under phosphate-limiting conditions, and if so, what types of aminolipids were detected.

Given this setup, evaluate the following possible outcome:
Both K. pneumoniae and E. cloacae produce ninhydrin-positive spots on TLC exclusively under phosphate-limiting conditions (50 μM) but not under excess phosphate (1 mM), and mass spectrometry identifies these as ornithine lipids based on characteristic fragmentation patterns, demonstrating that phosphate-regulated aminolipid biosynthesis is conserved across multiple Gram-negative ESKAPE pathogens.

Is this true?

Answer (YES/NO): YES